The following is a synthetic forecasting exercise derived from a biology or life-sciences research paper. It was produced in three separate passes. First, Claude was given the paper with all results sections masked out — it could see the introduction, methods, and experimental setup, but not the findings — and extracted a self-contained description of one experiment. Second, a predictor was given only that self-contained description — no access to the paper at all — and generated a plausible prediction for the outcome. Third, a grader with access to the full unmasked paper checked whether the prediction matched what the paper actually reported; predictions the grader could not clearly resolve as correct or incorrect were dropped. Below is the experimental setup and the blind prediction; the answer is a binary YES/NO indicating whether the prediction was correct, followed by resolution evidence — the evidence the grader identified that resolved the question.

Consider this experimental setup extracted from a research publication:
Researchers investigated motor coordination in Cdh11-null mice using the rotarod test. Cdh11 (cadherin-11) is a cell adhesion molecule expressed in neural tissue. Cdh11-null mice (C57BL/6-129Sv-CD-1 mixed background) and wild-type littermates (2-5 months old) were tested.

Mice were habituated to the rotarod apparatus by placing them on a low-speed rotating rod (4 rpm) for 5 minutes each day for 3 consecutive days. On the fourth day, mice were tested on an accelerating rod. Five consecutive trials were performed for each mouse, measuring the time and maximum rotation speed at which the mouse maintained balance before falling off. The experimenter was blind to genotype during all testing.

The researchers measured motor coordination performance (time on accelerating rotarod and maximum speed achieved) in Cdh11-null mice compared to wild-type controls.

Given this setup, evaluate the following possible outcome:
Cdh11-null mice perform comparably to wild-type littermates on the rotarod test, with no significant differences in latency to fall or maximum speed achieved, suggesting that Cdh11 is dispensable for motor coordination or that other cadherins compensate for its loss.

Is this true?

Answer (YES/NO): NO